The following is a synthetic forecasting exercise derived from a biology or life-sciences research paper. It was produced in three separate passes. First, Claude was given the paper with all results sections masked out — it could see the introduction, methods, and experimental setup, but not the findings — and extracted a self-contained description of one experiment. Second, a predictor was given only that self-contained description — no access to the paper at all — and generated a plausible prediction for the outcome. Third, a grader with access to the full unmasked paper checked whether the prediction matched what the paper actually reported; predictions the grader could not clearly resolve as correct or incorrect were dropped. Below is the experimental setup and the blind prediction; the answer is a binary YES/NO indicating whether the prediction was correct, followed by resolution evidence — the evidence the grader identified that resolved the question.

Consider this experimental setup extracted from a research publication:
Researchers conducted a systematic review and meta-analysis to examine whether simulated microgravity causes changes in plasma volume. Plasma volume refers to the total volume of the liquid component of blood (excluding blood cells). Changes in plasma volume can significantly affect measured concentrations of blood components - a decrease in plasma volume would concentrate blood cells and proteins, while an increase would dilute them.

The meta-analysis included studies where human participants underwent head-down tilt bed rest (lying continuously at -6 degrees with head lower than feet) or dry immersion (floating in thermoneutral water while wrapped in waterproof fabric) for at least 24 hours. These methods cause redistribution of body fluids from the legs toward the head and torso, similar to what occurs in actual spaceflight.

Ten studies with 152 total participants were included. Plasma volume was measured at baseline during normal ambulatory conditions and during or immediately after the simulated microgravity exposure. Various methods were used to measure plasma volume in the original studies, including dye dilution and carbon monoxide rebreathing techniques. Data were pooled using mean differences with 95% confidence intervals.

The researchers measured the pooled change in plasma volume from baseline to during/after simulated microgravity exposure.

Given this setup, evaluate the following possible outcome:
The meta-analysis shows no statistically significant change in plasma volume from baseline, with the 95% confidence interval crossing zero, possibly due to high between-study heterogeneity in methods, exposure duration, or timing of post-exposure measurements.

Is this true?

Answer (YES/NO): NO